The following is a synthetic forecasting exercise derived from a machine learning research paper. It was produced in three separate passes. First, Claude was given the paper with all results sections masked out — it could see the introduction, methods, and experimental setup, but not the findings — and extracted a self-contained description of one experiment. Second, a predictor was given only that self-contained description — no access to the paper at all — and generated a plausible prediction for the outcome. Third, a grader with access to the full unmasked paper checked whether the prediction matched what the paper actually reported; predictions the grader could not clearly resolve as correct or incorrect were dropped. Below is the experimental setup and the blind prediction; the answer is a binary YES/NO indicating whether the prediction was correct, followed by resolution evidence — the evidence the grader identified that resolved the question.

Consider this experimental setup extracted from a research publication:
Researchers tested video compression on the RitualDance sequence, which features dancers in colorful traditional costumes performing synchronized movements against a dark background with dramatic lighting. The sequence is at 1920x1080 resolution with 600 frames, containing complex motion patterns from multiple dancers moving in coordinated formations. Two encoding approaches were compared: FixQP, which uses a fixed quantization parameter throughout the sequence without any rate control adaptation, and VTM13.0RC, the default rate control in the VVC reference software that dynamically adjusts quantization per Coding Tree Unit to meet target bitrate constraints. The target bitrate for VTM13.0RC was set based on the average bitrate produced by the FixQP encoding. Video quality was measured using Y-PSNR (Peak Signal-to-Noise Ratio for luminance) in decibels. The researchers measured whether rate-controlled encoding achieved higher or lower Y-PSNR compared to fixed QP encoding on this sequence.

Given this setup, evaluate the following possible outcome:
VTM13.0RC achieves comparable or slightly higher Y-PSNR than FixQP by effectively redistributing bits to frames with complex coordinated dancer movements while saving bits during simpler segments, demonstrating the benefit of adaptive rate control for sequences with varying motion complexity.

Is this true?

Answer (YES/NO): NO